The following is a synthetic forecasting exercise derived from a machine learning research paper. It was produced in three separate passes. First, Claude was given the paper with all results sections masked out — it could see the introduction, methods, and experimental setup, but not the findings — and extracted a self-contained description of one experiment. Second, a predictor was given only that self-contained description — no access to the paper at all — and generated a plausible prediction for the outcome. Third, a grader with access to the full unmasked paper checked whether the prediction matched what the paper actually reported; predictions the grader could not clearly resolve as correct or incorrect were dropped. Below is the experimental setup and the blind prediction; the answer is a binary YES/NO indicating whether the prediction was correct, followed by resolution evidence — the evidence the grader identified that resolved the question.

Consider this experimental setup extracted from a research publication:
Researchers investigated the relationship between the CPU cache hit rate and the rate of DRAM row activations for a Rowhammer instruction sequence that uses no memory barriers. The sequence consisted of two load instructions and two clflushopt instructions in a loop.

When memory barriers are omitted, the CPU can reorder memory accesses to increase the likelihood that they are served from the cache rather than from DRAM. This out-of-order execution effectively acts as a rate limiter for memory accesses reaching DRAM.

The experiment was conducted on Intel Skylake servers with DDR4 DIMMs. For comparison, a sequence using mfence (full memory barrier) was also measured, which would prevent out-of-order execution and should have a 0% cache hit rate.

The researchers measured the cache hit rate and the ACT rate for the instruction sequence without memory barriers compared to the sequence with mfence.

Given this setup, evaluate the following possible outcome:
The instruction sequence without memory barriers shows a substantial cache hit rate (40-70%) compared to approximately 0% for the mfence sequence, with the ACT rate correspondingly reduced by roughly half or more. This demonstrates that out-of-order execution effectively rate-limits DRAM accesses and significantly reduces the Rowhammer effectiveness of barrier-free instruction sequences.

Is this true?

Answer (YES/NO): NO